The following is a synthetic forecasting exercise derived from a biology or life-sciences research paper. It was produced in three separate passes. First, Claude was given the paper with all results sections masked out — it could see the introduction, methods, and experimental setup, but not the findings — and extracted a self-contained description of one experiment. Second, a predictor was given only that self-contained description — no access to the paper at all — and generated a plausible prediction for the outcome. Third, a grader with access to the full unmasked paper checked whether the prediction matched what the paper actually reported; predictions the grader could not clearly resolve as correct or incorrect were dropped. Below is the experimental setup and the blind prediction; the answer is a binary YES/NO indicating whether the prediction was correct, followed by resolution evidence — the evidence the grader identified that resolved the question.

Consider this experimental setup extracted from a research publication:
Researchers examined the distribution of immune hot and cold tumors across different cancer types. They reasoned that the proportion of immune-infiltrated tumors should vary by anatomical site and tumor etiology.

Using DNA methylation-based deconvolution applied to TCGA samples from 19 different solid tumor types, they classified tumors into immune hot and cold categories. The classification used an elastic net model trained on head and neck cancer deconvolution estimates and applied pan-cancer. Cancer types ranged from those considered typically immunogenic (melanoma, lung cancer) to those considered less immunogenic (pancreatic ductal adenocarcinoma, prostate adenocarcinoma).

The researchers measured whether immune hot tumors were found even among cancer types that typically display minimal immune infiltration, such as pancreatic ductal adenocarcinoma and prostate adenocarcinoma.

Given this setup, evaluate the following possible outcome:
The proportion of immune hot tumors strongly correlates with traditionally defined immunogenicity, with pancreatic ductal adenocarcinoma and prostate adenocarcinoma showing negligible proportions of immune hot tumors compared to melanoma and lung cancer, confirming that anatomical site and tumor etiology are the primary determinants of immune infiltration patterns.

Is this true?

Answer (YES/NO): NO